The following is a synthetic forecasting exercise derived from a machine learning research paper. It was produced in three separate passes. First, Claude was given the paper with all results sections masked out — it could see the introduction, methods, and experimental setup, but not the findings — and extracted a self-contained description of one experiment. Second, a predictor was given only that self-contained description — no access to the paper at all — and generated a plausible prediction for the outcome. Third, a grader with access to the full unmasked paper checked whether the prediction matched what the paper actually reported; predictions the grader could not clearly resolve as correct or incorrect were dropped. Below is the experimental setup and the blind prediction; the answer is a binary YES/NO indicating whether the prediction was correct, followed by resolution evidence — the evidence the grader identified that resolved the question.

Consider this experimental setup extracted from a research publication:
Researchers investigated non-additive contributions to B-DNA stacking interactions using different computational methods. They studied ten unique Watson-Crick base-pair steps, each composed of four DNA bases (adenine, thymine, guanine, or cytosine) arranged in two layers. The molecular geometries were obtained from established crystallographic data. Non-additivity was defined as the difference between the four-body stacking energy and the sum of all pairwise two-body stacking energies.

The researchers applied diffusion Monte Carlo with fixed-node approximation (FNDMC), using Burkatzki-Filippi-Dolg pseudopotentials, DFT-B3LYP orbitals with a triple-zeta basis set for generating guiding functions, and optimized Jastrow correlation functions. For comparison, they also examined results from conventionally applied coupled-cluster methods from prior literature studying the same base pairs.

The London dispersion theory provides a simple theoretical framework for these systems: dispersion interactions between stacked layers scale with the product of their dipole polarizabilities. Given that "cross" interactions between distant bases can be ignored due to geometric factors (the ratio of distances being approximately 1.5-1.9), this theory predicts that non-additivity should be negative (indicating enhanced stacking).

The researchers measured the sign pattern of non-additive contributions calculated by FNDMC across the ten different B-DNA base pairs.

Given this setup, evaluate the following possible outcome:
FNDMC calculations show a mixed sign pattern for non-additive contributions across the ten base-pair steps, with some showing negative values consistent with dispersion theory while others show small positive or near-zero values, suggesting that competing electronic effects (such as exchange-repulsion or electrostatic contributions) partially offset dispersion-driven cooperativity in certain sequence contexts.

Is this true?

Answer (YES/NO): NO